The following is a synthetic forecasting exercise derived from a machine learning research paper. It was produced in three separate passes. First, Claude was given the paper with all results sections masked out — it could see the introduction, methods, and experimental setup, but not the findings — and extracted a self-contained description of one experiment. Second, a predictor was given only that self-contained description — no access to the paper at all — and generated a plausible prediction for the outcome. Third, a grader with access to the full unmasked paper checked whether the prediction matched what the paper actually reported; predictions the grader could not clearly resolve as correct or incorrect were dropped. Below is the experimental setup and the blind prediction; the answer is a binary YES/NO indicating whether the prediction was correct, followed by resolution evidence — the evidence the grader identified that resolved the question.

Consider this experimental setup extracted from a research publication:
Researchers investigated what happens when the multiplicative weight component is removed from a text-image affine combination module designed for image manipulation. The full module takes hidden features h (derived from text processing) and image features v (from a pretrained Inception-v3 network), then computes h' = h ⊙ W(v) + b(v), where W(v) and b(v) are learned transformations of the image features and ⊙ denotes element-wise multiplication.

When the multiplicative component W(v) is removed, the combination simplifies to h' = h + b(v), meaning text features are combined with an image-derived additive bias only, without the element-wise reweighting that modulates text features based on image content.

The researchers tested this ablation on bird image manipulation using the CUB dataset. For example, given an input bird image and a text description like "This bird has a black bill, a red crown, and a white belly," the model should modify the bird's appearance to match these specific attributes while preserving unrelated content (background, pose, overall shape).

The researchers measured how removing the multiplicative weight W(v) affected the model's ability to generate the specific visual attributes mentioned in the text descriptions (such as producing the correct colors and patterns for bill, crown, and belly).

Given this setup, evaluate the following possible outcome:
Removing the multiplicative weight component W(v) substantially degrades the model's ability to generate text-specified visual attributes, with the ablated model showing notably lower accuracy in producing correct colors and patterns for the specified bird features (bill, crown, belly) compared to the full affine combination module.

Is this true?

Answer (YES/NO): YES